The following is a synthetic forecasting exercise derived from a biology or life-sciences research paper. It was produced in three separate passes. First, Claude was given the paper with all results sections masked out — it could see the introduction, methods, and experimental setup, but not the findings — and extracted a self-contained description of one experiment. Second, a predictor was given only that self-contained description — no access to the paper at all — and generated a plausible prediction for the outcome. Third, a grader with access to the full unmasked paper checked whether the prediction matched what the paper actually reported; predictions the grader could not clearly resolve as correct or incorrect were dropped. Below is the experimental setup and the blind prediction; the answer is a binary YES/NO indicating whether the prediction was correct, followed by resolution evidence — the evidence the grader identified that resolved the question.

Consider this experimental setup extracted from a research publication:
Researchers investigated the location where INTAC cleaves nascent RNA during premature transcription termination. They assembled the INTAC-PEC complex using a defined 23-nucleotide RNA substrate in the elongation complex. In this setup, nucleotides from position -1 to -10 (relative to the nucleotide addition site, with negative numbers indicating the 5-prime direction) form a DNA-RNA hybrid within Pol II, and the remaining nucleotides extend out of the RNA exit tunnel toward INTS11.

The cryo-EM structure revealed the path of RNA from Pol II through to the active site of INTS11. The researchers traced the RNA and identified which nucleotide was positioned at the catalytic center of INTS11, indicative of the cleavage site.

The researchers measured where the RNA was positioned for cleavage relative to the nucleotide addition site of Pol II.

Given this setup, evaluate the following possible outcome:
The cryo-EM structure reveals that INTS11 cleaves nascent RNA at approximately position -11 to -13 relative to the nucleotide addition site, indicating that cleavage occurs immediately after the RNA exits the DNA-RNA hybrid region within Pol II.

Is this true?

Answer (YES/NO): NO